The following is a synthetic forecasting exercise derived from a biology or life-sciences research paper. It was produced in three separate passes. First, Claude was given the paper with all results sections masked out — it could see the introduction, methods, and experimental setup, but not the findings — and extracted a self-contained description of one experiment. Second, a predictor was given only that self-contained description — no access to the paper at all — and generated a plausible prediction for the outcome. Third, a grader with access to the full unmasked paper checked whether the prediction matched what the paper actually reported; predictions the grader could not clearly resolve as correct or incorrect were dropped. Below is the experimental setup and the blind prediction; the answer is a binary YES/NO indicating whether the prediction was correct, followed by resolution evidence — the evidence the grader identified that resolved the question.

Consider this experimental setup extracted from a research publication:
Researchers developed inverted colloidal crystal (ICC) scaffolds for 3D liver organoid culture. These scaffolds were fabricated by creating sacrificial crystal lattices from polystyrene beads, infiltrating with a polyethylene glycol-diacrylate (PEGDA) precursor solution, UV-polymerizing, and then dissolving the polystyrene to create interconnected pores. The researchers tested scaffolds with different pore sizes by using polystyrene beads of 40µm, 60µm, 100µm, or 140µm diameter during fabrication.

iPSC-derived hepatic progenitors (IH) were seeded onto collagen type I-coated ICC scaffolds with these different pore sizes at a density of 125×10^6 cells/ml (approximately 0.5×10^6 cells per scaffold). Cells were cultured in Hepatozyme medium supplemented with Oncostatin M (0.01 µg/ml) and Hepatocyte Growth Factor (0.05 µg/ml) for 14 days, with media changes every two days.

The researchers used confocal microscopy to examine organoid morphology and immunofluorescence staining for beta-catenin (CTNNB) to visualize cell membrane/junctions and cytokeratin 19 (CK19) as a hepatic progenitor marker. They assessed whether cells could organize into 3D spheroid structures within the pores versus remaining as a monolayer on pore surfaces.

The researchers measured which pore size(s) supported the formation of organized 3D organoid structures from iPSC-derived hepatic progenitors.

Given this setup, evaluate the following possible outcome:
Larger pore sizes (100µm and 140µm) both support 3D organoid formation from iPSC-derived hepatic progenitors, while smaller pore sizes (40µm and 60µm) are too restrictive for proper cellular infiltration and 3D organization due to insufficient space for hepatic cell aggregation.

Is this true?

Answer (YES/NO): NO